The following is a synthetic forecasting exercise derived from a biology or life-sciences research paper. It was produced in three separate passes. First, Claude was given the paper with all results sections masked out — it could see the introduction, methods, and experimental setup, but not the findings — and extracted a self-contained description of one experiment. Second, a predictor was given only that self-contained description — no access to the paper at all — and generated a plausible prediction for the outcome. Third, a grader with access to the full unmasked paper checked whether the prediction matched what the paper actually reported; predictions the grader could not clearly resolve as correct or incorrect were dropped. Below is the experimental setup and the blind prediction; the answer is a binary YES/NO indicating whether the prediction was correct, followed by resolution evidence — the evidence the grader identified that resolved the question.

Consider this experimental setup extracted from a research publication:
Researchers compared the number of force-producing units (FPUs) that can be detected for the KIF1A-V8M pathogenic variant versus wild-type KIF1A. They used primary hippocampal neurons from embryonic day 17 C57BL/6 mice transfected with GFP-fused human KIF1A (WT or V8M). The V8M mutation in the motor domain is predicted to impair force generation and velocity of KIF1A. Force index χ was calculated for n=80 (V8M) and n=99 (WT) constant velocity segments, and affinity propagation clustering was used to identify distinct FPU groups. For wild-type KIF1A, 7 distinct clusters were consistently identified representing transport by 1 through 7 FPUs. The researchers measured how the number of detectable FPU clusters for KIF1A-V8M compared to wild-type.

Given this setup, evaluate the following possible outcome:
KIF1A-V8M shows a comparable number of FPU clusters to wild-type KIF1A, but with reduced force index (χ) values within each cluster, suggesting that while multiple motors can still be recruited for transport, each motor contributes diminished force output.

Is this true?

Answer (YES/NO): YES